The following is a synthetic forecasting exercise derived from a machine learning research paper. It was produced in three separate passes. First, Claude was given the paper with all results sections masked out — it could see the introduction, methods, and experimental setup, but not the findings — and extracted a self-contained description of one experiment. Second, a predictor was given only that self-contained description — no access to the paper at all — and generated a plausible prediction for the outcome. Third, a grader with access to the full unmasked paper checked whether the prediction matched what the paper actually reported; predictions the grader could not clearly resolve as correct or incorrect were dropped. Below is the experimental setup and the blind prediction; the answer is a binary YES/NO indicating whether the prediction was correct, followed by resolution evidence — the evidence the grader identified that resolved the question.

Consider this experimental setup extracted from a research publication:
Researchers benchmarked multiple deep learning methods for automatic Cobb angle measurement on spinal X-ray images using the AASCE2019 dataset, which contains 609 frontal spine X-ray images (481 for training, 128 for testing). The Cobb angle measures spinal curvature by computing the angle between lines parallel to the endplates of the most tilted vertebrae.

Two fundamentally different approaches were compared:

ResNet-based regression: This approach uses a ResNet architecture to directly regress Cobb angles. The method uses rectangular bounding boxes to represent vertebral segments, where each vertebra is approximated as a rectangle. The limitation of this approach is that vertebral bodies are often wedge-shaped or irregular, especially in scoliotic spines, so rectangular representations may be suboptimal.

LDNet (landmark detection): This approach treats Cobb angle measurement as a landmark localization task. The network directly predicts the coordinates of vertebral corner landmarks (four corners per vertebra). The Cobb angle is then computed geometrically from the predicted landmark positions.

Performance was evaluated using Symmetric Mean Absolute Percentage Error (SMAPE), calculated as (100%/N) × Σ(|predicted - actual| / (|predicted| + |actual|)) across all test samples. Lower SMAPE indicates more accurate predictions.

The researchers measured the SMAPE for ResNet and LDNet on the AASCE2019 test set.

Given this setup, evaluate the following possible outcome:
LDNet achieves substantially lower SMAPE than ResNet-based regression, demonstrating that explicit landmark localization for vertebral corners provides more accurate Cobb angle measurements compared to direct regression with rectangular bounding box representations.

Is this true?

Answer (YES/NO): NO